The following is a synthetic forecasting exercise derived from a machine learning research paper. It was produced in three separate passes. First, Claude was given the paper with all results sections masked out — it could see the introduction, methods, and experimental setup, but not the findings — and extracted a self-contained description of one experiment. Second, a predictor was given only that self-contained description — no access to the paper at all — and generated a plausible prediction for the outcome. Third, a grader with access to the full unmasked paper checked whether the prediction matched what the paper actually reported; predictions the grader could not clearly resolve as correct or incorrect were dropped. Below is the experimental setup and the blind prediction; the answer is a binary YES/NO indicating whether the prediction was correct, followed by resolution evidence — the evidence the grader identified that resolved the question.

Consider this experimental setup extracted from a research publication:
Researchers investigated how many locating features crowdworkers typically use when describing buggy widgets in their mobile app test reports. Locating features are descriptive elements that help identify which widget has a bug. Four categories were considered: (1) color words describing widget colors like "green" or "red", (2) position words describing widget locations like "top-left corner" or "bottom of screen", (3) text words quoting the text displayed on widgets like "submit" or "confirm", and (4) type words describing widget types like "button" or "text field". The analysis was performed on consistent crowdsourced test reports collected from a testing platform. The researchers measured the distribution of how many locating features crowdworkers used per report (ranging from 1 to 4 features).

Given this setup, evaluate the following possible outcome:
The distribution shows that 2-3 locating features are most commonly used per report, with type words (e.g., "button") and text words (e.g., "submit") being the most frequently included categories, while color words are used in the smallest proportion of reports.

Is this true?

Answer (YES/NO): NO